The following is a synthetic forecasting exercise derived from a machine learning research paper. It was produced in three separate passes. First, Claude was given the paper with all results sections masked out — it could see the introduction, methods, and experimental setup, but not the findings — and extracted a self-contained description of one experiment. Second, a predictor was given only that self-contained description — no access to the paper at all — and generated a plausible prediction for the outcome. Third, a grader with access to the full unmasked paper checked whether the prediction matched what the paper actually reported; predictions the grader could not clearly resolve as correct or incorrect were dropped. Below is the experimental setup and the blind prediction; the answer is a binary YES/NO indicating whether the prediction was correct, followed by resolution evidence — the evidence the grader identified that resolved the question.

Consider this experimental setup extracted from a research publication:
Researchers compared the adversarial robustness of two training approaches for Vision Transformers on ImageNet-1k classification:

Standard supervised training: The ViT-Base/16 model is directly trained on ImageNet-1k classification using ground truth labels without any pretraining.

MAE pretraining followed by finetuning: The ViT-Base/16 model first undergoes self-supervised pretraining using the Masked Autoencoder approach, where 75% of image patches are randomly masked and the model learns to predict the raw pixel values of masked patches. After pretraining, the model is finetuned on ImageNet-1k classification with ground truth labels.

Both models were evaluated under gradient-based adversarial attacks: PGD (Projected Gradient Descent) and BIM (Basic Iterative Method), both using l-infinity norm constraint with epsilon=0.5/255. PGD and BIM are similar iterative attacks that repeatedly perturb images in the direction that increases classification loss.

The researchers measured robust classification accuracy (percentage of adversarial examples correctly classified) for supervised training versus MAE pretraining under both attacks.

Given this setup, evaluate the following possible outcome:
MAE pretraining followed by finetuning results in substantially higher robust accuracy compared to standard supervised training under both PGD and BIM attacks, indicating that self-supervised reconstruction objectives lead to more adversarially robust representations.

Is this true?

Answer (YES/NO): NO